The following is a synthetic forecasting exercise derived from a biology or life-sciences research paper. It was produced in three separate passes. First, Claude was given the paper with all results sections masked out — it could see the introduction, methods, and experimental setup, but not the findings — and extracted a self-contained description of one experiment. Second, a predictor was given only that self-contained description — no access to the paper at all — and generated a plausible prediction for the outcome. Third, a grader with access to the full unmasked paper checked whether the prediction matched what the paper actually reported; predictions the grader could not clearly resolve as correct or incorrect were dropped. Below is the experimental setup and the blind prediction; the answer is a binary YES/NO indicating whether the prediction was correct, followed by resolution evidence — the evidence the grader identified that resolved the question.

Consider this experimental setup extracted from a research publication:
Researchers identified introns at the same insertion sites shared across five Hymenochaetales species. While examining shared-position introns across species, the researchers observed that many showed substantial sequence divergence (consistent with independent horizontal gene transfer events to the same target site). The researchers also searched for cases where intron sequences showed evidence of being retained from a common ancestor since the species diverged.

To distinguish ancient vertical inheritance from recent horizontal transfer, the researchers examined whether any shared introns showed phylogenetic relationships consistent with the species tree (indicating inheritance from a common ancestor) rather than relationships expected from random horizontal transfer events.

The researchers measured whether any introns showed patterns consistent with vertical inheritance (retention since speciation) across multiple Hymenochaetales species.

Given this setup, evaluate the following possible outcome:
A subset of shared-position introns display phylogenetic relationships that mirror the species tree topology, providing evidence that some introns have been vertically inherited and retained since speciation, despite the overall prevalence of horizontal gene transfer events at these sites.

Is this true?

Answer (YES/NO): YES